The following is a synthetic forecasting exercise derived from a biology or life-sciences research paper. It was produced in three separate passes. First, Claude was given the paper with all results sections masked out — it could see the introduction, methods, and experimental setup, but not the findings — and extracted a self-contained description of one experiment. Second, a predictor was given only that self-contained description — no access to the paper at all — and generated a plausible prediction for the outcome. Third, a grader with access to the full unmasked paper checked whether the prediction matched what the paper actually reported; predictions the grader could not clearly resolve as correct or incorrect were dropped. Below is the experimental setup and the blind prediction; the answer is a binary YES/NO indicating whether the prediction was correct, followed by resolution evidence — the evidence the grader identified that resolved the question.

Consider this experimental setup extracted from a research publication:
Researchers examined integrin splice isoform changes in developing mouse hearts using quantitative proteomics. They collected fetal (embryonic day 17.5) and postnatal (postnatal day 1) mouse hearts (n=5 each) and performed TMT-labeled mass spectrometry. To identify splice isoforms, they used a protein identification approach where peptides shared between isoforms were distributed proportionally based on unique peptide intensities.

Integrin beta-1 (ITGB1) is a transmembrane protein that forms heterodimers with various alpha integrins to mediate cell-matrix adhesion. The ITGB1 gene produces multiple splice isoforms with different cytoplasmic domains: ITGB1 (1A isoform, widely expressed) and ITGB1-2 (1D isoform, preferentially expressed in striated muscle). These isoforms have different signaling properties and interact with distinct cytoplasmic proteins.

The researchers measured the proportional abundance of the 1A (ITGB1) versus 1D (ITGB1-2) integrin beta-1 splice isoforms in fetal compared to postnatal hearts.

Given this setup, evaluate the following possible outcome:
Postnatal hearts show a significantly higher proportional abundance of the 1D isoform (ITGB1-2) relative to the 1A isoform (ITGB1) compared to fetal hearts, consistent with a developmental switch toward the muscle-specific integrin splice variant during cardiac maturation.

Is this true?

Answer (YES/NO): YES